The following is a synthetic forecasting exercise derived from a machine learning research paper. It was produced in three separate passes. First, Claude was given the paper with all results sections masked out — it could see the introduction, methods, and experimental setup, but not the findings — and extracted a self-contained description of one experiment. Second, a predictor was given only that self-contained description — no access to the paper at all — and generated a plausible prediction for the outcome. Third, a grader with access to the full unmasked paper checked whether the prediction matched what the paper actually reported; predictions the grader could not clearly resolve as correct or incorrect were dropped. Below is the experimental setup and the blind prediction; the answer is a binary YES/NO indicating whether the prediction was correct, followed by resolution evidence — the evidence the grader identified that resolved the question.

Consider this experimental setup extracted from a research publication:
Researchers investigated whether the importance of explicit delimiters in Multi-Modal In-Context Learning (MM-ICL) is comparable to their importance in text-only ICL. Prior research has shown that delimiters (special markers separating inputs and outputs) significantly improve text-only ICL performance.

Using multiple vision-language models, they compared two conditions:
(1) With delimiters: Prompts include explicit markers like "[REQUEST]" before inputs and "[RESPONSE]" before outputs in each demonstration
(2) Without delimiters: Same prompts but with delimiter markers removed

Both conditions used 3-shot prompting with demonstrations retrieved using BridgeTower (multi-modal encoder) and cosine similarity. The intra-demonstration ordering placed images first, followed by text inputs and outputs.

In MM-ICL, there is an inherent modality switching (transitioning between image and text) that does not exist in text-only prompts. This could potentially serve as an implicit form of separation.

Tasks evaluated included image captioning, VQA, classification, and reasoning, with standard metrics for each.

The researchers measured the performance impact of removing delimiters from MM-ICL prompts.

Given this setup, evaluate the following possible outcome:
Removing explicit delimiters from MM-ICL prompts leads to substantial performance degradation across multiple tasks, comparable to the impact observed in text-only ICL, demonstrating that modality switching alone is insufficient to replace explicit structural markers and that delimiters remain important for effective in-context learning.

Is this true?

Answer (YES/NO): NO